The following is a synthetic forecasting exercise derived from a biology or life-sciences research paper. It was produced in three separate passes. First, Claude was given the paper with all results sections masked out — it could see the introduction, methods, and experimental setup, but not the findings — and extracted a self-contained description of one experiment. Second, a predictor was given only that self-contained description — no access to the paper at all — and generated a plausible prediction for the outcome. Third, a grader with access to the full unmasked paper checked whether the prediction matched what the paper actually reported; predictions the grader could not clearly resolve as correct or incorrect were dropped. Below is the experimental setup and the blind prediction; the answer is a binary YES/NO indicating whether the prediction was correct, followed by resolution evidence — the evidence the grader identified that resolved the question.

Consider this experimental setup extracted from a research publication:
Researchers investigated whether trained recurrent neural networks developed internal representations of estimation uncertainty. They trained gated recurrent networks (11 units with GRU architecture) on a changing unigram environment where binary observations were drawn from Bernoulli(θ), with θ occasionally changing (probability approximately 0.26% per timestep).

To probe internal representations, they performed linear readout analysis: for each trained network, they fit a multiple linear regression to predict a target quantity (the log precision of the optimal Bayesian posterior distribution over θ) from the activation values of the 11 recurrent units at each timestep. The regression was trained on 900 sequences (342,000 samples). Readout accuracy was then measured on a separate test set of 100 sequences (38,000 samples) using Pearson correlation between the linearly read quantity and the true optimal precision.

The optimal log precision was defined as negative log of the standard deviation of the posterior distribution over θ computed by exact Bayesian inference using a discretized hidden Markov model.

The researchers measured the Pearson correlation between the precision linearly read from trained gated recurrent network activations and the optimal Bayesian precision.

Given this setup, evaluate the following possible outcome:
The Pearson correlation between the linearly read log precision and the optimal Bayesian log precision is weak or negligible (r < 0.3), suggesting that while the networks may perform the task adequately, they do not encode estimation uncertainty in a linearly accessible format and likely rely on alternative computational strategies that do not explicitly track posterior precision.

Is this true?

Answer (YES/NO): NO